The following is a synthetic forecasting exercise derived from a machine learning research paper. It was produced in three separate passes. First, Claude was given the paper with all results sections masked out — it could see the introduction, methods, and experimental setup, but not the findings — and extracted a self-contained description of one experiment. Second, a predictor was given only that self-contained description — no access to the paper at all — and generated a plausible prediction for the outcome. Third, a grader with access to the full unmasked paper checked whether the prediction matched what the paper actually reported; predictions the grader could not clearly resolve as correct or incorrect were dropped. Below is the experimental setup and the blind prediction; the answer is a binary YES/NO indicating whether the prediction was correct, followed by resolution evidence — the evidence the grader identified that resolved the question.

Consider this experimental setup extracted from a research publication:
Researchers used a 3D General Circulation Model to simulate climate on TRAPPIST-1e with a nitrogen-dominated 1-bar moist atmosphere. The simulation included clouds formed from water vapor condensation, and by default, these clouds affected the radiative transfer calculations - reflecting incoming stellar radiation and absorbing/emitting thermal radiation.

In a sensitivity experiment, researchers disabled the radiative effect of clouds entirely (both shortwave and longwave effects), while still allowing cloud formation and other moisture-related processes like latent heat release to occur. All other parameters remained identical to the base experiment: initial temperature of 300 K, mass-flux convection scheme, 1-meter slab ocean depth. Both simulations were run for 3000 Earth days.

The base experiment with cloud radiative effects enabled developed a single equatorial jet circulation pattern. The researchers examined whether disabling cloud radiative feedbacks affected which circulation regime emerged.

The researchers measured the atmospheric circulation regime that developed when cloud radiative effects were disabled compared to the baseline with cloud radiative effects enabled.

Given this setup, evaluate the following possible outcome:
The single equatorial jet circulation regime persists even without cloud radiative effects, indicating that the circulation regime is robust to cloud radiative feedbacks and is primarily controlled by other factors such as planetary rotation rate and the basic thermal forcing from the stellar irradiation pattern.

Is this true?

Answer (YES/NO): NO